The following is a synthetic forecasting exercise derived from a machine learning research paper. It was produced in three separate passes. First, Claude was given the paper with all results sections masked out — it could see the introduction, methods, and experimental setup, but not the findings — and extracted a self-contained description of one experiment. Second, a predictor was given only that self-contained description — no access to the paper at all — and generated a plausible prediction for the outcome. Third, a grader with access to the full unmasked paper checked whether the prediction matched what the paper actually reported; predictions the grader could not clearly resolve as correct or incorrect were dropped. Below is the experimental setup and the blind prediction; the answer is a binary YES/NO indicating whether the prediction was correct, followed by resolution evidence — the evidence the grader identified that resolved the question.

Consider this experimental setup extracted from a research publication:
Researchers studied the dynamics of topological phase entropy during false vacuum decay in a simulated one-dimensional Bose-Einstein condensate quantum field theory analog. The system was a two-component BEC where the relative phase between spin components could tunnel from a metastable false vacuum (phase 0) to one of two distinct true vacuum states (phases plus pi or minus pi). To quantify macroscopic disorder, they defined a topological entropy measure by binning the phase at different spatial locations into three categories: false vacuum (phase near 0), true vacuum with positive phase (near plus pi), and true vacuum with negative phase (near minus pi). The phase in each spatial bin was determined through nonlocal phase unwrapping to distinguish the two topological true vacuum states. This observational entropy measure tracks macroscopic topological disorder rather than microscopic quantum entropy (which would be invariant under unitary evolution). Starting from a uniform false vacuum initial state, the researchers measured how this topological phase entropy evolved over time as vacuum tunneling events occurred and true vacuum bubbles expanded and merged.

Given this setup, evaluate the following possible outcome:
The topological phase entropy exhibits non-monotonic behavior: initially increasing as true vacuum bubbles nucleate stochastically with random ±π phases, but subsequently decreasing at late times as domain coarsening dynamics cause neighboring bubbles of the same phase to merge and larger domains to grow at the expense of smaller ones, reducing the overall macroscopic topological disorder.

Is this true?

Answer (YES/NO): NO